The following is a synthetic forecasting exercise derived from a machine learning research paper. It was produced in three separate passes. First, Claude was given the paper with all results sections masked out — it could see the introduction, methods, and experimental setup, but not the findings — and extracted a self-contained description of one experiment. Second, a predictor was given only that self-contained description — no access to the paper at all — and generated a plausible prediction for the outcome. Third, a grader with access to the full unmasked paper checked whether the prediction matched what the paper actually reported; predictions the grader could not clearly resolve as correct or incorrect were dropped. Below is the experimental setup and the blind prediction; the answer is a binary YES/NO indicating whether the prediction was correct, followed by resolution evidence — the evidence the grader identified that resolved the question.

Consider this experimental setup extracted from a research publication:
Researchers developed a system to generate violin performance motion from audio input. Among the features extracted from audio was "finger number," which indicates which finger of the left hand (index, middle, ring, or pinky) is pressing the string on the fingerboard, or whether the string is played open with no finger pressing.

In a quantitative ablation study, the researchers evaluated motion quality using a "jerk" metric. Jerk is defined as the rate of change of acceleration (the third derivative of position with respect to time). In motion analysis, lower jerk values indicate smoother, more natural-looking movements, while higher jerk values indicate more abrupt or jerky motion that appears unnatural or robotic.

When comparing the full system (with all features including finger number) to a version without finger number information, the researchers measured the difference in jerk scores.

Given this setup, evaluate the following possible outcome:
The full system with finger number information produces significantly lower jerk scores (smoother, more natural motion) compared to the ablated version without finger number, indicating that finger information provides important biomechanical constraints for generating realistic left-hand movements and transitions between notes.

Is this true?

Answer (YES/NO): YES